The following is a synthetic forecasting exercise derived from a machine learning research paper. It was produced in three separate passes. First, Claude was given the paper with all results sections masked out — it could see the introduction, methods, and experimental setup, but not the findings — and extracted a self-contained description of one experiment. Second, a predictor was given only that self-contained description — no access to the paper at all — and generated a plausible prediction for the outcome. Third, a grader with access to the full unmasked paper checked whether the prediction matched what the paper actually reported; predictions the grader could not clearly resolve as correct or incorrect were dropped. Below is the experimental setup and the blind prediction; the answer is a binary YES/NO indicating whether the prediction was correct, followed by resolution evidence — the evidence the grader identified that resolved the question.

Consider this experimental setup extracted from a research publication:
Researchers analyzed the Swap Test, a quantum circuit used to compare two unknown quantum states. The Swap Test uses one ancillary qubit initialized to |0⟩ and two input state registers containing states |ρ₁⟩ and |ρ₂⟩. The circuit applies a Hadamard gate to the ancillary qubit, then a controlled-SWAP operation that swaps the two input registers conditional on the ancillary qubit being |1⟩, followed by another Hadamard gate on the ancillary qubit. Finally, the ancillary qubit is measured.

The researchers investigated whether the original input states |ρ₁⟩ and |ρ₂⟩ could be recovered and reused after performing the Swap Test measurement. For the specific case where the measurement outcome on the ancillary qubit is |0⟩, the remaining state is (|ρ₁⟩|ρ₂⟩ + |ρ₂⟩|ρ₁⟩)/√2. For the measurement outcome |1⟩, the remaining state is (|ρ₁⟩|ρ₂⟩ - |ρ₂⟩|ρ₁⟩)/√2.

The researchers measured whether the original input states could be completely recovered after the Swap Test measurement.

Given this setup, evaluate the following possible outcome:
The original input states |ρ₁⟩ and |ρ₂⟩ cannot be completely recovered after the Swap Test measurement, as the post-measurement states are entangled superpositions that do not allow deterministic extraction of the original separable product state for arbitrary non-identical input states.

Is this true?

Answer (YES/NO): YES